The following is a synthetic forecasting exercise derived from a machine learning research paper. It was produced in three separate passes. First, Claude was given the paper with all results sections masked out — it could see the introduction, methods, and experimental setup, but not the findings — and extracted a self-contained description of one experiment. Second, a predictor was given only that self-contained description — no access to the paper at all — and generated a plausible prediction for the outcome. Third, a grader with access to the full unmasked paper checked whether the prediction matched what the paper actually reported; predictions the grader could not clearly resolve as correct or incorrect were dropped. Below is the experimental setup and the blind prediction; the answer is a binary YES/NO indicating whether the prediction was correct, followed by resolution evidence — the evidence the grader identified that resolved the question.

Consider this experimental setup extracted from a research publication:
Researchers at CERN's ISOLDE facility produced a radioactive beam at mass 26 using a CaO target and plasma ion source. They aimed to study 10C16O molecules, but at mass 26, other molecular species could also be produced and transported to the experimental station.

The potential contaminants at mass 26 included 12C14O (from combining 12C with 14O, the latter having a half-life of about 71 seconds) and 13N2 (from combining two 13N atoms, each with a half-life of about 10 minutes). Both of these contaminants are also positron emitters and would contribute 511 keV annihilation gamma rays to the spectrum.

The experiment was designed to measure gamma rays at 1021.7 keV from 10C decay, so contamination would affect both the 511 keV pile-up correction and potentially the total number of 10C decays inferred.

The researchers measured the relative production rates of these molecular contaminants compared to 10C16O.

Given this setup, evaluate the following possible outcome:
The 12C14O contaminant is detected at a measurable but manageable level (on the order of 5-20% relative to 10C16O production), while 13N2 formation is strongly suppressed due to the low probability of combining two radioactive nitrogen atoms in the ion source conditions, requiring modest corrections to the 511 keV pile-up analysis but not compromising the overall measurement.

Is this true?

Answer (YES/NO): NO